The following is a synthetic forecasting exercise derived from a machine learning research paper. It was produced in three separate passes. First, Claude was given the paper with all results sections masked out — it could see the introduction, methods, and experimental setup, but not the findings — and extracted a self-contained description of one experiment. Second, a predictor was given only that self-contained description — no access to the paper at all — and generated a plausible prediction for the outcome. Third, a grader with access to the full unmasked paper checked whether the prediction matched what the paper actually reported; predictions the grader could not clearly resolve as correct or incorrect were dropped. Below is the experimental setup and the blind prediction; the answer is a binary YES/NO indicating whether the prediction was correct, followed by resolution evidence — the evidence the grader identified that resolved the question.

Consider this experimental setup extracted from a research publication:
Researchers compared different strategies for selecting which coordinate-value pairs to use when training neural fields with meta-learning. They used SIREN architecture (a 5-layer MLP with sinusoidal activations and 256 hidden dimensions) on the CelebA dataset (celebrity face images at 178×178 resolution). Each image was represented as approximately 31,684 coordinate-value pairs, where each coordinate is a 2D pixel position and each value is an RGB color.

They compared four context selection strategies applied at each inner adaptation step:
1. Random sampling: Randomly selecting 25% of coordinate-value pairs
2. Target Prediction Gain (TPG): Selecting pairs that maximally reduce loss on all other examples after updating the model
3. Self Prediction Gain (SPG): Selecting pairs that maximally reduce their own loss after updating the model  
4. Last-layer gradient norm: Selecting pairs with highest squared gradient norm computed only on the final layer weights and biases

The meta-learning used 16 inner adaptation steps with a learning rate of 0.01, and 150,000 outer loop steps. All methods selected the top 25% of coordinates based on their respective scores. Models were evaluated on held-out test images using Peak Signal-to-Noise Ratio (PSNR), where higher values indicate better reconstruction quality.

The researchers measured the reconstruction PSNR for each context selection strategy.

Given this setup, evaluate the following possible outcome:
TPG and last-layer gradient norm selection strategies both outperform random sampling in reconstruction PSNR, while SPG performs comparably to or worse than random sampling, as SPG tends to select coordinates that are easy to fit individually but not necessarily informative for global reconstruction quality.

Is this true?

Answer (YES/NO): NO